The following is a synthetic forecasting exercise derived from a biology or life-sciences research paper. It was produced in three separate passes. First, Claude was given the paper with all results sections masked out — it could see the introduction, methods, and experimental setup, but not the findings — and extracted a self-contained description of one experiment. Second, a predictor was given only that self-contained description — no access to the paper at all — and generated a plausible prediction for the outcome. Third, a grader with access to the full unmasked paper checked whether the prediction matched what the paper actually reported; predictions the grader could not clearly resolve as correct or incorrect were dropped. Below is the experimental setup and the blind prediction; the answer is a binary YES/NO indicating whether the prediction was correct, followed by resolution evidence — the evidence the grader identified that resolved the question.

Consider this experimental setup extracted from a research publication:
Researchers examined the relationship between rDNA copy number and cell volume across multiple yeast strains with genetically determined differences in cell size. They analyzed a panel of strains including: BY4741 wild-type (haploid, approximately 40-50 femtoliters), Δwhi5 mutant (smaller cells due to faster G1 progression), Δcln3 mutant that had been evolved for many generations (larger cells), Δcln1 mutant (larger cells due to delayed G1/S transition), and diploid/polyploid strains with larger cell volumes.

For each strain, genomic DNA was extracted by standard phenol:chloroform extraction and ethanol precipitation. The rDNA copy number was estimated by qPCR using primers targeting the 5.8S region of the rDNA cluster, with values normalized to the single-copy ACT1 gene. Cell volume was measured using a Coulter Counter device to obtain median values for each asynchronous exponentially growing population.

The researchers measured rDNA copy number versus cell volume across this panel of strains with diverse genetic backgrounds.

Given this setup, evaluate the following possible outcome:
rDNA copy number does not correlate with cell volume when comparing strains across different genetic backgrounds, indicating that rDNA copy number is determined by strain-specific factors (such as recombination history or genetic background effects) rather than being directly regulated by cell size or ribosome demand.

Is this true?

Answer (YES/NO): NO